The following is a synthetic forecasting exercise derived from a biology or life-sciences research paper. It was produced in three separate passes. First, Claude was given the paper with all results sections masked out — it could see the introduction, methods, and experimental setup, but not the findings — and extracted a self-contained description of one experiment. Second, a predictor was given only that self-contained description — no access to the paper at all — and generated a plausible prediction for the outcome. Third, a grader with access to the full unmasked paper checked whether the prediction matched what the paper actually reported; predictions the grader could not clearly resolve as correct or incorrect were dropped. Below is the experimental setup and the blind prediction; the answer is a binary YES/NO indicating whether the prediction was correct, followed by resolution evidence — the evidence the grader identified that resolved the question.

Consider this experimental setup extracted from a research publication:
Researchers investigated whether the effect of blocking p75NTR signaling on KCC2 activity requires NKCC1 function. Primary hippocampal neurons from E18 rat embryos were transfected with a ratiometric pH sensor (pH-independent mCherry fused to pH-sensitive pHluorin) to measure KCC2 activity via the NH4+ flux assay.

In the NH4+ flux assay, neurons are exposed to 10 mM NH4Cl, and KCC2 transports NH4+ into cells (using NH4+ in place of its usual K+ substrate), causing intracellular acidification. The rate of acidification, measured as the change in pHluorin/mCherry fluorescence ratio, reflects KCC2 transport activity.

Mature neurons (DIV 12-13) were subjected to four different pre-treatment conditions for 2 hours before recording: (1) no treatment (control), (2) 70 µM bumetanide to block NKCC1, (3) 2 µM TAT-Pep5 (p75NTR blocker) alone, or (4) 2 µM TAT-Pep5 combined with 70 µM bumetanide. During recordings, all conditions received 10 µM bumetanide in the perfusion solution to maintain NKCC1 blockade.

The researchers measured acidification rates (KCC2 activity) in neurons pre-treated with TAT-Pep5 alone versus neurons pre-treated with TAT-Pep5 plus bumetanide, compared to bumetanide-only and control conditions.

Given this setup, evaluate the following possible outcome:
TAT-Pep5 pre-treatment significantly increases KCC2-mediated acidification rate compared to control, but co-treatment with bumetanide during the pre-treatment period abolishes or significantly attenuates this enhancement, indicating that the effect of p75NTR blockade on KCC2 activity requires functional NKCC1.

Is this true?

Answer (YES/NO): NO